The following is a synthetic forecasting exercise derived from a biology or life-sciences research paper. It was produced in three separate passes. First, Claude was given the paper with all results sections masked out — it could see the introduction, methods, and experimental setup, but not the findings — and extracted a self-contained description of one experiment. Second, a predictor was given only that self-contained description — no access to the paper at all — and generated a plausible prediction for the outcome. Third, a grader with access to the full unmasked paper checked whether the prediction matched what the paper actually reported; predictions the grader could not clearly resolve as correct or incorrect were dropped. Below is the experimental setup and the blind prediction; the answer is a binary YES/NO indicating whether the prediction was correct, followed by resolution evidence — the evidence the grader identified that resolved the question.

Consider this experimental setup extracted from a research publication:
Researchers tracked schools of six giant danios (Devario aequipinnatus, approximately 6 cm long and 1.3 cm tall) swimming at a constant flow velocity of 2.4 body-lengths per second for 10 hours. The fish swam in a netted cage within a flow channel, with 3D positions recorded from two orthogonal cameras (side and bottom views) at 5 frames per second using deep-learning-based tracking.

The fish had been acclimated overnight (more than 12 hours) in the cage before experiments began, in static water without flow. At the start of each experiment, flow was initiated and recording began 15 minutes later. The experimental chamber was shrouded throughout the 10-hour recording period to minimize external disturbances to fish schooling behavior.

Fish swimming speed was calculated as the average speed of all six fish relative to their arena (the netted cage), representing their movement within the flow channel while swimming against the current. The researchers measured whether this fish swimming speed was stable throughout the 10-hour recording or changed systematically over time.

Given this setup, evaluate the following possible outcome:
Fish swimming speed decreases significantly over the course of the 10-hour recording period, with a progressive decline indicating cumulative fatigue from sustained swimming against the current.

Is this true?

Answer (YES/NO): NO